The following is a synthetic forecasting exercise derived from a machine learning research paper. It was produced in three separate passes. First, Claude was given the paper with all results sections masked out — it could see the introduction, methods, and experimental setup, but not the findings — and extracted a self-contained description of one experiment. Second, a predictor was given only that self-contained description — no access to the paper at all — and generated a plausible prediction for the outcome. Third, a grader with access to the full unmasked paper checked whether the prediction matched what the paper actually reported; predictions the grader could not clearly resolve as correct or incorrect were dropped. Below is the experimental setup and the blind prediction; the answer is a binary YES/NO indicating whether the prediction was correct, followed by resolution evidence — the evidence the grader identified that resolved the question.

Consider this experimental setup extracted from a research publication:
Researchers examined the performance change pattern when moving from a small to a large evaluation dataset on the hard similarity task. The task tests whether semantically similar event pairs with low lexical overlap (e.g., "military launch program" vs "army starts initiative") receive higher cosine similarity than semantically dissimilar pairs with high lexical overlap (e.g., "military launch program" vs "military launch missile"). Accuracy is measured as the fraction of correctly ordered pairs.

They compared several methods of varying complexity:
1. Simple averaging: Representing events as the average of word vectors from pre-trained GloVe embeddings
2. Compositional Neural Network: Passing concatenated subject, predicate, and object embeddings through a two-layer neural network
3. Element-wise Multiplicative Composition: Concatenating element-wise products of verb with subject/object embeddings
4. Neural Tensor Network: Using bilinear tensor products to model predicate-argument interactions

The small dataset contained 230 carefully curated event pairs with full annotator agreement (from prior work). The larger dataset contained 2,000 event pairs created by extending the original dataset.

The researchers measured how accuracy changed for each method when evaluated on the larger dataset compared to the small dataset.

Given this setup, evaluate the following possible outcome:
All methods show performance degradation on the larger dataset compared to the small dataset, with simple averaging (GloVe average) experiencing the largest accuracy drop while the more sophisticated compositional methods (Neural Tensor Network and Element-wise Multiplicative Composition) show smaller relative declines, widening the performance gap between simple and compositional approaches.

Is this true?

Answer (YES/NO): NO